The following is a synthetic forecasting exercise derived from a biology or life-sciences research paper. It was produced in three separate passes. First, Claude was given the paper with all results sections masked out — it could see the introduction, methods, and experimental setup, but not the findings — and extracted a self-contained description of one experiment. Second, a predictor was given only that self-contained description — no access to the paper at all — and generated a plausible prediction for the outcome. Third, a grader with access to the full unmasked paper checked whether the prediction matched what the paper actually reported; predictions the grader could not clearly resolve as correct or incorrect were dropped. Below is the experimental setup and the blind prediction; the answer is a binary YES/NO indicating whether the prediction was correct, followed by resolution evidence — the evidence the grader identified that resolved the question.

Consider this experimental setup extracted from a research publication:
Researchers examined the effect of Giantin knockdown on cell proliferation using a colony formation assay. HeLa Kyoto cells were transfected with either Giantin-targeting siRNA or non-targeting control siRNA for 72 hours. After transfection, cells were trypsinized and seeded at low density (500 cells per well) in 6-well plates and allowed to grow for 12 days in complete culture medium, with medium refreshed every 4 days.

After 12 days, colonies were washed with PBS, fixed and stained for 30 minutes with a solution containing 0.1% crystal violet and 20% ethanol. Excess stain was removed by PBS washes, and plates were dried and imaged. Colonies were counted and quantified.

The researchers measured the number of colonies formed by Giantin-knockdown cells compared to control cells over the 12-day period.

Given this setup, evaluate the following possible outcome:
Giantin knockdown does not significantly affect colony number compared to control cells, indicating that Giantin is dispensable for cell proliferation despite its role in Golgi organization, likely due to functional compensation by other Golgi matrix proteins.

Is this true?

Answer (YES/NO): NO